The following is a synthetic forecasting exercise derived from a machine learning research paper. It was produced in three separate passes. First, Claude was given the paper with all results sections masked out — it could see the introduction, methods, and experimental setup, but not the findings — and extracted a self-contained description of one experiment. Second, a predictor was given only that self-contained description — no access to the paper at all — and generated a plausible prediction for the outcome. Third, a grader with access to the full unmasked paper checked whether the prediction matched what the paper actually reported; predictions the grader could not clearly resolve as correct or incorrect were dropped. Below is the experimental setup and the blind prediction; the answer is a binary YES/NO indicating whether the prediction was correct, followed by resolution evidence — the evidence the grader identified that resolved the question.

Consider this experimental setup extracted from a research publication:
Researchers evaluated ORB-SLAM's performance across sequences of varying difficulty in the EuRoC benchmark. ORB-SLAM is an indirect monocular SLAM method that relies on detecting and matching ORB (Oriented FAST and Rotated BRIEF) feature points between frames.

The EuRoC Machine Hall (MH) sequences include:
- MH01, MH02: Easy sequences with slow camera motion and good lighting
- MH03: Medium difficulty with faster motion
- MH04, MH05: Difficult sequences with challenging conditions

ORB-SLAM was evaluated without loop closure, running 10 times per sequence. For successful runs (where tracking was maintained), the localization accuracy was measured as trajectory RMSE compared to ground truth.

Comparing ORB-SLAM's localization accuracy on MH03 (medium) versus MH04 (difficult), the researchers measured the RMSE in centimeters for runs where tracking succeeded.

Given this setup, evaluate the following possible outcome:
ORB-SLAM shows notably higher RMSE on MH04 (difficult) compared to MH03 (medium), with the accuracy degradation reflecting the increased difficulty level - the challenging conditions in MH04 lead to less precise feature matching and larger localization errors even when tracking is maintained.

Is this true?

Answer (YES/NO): NO